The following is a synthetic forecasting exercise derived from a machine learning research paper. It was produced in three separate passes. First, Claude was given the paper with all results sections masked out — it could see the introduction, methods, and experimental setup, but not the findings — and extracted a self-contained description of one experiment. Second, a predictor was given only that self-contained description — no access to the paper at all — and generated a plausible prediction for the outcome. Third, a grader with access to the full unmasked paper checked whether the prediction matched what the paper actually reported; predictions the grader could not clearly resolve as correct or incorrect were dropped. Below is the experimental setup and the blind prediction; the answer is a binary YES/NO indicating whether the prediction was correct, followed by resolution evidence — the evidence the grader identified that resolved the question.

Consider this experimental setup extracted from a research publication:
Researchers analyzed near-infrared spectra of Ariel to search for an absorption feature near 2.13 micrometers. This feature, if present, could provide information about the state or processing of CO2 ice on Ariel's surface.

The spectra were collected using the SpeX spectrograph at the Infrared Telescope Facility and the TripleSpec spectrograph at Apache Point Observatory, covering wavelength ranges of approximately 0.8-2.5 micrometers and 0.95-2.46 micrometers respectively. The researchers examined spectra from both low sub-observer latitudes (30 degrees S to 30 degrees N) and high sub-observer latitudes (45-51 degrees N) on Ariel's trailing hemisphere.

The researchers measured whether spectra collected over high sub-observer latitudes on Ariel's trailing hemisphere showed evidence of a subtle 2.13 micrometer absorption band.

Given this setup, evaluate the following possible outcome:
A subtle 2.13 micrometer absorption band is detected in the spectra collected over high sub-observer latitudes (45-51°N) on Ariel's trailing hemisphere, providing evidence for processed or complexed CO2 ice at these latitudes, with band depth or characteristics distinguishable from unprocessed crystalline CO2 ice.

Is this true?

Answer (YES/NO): YES